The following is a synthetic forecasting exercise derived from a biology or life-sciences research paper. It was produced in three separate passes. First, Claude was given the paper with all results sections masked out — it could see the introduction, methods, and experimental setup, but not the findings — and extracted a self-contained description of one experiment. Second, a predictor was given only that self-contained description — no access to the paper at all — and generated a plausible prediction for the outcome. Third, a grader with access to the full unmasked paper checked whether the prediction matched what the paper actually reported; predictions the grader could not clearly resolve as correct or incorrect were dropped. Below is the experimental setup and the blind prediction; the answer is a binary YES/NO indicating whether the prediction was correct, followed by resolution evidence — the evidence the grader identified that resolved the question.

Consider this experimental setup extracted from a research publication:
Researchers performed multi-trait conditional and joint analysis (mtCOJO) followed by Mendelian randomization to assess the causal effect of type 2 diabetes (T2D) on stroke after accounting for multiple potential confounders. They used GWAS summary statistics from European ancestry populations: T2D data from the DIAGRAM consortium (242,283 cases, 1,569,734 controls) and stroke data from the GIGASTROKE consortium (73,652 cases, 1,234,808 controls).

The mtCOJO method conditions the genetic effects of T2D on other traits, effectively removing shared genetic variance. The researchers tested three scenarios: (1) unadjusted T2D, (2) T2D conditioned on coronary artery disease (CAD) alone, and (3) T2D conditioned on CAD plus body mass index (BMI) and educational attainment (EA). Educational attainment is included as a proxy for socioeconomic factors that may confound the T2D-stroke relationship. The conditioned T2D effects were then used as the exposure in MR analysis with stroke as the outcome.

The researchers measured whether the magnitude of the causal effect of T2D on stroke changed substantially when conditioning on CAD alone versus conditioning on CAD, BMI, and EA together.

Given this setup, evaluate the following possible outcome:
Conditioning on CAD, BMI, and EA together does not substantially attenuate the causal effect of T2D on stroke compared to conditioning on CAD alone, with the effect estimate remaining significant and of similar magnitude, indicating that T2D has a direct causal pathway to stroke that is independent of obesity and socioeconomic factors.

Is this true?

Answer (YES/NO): YES